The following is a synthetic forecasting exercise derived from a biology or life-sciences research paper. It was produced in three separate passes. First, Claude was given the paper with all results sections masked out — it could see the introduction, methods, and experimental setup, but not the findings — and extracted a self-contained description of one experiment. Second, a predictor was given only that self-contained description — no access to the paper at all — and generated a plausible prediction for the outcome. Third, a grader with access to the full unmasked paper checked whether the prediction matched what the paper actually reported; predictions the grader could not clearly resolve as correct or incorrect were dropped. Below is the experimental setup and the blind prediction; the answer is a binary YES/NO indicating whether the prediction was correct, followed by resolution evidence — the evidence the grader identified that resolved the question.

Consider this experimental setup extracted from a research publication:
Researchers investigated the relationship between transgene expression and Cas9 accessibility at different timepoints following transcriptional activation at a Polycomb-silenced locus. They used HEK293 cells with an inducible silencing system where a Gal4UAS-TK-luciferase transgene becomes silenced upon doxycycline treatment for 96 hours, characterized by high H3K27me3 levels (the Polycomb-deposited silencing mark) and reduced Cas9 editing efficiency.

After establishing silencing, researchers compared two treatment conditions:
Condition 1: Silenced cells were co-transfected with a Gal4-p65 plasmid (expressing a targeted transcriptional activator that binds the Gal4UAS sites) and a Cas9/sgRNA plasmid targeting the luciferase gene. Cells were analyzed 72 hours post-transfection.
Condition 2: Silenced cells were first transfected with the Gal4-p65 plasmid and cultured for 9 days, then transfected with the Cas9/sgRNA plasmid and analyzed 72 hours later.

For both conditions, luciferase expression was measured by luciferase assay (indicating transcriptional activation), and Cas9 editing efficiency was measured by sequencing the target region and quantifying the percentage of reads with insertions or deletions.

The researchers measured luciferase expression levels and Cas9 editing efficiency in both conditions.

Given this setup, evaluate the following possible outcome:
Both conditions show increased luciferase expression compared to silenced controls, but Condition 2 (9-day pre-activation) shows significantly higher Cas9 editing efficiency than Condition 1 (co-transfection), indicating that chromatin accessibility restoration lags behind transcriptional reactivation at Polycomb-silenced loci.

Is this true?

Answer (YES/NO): YES